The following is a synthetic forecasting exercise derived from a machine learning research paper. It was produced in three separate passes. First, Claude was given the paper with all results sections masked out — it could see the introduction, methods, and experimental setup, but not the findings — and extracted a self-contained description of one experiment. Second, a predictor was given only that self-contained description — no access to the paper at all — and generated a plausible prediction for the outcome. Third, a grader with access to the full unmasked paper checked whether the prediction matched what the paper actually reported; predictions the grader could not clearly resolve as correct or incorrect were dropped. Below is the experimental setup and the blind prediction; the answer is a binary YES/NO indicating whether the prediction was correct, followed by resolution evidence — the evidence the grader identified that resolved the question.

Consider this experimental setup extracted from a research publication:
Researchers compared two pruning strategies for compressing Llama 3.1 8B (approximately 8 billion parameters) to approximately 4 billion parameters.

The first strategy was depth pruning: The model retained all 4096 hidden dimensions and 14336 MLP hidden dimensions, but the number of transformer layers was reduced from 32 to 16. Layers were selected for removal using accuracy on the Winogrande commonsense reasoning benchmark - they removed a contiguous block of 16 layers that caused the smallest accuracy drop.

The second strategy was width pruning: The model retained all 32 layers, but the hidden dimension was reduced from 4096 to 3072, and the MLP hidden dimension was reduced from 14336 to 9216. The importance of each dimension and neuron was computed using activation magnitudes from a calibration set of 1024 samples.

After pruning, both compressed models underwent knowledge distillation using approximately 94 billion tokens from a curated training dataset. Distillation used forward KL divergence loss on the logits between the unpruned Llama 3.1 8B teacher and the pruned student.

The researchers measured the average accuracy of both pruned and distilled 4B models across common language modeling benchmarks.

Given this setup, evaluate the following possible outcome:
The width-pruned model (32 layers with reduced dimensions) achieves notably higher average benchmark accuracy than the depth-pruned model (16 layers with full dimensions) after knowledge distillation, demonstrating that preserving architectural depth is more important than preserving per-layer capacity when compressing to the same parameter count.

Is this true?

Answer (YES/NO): YES